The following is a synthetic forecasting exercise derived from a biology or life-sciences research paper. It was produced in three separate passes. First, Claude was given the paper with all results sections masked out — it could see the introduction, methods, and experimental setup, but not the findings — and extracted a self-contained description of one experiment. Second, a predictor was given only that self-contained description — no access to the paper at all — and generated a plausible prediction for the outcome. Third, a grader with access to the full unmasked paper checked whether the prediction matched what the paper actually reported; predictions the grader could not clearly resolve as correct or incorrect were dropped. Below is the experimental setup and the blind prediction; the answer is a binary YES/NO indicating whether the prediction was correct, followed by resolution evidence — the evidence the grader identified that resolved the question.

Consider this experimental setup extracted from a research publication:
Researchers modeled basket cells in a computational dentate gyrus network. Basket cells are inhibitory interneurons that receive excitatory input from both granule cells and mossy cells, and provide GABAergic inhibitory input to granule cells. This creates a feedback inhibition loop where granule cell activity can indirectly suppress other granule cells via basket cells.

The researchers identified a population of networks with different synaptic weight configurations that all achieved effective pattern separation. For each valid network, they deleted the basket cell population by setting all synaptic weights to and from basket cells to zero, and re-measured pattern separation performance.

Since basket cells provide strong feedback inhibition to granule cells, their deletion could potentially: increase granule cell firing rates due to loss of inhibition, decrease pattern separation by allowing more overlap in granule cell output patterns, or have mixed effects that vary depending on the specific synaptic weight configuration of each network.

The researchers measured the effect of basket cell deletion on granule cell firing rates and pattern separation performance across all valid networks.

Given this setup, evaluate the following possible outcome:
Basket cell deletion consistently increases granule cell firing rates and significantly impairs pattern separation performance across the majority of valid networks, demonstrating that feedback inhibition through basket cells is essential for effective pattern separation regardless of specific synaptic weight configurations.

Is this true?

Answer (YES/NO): YES